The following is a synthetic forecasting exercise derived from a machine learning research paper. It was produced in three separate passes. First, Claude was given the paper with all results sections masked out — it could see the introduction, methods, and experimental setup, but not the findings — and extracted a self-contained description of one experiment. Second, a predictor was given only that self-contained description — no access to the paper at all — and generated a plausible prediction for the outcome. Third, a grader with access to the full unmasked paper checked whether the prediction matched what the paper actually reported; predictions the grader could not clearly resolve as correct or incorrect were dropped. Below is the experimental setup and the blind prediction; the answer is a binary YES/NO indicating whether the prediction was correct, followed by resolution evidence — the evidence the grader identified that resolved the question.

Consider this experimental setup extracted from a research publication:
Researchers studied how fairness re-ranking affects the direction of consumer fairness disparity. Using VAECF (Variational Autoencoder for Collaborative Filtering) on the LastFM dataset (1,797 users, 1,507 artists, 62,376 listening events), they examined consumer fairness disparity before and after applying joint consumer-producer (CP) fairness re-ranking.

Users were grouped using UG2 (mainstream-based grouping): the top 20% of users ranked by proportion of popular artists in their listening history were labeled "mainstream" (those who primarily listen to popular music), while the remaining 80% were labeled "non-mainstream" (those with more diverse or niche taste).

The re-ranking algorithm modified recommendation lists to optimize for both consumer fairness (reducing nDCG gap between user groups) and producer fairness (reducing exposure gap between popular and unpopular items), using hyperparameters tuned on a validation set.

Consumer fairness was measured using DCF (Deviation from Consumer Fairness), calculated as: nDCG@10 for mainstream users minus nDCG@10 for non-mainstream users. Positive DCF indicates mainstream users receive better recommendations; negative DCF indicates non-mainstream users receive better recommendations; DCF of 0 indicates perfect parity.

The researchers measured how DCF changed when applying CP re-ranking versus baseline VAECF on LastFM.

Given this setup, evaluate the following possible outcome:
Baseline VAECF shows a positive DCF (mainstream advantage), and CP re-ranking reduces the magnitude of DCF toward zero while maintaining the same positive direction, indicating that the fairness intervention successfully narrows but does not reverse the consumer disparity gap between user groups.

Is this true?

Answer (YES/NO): NO